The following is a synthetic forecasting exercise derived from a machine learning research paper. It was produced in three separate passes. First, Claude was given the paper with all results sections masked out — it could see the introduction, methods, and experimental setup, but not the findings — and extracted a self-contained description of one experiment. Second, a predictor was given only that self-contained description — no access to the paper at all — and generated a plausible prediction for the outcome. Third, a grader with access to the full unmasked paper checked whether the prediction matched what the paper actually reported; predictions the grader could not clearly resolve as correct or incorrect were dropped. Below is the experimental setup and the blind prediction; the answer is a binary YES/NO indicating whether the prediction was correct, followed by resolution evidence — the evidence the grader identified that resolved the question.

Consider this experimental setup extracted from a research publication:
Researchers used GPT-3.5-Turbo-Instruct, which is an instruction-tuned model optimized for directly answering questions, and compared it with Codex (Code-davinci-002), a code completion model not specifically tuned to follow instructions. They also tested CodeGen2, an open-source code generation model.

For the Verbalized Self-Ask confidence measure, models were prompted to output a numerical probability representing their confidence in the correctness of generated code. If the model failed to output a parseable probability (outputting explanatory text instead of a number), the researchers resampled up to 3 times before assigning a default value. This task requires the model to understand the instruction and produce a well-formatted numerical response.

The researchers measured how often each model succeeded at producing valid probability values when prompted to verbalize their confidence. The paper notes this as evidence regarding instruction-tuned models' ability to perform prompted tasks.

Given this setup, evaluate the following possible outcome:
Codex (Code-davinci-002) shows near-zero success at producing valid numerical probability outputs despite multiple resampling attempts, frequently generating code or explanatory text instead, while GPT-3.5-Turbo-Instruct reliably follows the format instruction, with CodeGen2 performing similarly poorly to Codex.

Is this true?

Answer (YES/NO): NO